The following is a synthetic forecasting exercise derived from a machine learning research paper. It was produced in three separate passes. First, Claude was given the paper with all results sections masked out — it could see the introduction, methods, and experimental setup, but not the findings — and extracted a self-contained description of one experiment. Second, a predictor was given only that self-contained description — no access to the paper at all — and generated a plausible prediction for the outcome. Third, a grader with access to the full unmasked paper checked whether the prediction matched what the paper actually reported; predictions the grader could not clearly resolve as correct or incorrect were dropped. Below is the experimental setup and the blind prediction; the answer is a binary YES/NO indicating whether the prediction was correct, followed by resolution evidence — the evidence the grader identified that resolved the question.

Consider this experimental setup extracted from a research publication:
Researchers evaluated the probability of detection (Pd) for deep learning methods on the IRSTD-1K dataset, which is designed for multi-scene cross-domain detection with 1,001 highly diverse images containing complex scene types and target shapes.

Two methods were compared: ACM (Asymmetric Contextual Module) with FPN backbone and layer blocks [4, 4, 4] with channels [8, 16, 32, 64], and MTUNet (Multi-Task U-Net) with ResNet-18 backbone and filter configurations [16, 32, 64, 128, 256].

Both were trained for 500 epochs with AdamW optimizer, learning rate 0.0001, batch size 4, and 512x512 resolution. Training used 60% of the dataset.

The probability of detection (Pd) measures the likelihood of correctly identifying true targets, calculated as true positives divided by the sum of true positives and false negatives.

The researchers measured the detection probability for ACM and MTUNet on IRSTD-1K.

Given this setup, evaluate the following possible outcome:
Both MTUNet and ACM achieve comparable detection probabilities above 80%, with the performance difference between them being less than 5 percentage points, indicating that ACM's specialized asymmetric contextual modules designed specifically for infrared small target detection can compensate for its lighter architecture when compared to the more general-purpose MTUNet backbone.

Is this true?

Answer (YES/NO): YES